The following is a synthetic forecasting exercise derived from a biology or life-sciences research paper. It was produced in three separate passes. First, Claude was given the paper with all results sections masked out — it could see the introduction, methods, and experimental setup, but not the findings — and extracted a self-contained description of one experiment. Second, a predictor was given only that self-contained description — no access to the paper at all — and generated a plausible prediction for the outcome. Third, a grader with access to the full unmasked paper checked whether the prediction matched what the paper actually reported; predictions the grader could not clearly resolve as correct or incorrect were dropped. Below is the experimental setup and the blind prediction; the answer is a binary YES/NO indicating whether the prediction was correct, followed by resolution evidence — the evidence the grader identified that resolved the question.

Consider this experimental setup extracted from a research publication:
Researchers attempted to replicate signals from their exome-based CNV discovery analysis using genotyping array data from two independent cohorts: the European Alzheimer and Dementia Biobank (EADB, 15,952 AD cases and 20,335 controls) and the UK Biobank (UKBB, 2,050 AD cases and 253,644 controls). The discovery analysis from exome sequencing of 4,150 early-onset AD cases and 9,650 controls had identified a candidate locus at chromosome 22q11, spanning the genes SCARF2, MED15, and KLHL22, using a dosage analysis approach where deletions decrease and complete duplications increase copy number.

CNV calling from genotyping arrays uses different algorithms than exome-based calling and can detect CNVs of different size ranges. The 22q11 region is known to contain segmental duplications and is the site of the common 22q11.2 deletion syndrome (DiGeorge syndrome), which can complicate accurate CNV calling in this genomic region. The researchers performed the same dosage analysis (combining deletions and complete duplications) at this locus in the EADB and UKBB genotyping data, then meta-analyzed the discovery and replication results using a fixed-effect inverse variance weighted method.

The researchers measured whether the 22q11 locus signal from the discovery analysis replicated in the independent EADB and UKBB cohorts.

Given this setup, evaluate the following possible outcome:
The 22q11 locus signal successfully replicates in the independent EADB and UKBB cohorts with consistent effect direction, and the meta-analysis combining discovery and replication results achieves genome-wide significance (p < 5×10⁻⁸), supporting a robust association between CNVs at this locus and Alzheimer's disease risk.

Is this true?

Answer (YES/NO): NO